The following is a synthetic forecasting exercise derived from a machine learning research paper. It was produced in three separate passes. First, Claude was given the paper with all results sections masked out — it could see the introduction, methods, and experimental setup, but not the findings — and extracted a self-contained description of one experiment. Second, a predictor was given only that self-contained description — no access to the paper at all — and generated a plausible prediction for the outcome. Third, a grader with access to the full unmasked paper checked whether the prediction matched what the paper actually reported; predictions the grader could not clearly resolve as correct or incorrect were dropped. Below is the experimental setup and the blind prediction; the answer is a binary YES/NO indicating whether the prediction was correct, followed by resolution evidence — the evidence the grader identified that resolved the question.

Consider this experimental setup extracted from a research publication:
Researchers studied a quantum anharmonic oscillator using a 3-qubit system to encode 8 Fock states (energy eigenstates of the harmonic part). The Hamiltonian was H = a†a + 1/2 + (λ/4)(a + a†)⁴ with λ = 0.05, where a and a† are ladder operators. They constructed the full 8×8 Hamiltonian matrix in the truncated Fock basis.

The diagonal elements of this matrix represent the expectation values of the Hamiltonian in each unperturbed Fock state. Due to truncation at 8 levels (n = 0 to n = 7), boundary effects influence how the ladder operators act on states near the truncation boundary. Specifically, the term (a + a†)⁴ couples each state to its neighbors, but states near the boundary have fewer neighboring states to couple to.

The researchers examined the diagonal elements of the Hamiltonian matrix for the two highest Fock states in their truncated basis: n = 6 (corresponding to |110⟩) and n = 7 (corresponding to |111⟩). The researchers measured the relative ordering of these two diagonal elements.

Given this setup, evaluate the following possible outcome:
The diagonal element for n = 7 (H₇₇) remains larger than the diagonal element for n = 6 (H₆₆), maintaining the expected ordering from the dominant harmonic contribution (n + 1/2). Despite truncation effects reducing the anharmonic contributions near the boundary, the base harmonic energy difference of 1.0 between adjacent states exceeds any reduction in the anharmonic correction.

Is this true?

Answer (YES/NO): NO